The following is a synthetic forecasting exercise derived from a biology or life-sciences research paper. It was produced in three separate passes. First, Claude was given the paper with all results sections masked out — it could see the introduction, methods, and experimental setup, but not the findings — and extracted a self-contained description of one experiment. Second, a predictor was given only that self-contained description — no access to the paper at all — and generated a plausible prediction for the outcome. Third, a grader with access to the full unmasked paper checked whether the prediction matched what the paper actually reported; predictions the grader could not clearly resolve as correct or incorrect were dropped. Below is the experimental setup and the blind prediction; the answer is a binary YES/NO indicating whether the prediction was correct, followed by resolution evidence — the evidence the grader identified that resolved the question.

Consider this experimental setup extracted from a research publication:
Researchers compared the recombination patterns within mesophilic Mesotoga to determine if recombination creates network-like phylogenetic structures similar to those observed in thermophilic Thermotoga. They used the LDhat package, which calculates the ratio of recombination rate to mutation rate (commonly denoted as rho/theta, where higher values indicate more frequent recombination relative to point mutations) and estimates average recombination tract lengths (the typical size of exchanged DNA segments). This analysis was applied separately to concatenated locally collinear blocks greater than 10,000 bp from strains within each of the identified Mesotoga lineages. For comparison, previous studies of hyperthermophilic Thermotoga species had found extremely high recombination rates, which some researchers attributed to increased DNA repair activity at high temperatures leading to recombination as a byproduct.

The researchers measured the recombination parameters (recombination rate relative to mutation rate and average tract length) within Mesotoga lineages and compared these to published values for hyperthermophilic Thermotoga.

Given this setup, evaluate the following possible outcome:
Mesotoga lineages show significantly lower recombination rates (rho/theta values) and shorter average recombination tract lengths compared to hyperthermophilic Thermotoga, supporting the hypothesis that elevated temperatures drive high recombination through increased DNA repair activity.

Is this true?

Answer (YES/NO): NO